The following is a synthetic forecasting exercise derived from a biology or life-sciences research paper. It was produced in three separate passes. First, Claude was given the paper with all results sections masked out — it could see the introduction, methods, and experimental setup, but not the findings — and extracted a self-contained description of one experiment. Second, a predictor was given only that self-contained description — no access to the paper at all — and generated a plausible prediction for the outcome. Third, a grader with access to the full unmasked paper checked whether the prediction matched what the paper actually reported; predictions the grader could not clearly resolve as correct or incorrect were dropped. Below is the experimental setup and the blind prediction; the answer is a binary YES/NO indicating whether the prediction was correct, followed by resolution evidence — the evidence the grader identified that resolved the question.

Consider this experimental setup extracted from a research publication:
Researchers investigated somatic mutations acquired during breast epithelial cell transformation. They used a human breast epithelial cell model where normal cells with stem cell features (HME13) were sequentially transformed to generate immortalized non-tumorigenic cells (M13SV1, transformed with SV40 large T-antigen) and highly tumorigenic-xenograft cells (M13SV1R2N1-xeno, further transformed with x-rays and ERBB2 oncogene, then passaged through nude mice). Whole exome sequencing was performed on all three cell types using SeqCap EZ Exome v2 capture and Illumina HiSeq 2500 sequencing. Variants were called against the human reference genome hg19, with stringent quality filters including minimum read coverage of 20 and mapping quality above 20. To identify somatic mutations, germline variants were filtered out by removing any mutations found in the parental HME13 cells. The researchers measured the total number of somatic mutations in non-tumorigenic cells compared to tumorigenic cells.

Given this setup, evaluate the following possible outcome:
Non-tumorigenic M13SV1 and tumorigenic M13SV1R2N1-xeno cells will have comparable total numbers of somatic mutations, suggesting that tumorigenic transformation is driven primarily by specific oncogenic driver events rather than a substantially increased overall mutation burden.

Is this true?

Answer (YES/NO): NO